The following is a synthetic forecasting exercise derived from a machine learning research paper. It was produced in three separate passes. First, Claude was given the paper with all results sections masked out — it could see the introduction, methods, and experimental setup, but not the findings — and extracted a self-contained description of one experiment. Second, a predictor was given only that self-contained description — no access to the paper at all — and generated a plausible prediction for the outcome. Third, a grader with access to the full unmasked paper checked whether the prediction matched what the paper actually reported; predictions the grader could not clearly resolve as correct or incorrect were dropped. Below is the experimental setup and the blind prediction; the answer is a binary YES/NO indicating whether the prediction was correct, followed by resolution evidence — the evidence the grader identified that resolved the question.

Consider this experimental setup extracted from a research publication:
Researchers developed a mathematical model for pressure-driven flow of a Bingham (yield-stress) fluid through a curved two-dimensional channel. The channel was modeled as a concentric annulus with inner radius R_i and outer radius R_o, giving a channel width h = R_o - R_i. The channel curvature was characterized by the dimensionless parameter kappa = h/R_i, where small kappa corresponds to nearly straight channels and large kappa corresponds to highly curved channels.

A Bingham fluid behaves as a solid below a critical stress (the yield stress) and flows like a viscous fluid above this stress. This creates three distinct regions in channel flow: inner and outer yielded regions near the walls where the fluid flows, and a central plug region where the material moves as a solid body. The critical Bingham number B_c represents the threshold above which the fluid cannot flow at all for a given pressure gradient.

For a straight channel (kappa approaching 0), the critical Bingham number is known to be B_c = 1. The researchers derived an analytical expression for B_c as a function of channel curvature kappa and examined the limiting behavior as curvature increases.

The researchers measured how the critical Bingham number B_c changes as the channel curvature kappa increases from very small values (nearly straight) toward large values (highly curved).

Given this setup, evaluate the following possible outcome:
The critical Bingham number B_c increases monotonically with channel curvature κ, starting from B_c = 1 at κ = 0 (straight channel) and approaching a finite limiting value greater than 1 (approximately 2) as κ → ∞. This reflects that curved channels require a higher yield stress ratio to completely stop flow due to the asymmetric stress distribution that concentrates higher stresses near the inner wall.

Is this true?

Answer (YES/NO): NO